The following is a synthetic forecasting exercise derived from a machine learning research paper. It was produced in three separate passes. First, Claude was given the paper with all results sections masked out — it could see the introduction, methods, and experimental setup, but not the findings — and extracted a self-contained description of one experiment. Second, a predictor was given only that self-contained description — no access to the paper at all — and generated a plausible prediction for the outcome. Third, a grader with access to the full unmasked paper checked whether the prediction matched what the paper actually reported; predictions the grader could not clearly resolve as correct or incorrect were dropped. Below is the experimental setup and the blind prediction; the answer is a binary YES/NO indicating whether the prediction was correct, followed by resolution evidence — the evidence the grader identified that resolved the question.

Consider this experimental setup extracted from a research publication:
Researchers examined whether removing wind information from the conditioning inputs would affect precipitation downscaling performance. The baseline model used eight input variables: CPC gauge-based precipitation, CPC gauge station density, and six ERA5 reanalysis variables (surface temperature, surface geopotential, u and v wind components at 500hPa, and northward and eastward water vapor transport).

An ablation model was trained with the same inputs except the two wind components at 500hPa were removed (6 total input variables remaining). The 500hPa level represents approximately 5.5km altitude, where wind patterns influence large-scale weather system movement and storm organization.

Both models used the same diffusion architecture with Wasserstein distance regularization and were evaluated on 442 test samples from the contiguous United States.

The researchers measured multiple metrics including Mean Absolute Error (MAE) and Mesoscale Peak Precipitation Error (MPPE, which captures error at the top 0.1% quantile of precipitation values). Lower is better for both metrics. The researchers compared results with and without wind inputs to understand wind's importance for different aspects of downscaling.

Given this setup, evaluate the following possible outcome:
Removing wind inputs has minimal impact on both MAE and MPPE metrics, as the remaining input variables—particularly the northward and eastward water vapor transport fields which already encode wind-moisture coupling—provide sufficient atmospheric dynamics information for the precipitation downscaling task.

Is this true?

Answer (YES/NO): NO